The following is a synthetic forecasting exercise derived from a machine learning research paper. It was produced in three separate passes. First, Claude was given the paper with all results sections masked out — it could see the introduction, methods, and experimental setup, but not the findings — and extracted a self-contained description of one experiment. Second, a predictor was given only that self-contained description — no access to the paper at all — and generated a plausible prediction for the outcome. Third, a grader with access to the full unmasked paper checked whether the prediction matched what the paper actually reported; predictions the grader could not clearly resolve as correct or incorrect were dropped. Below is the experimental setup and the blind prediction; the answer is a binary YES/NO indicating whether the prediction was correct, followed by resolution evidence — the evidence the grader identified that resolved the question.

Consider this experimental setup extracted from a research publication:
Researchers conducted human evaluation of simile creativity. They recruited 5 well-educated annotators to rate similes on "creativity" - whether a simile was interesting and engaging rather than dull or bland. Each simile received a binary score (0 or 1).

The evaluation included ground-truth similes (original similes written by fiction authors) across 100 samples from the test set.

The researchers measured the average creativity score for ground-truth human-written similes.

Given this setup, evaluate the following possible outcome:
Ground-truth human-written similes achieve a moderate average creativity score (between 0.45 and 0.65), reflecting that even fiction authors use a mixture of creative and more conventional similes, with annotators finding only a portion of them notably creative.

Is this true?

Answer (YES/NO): NO